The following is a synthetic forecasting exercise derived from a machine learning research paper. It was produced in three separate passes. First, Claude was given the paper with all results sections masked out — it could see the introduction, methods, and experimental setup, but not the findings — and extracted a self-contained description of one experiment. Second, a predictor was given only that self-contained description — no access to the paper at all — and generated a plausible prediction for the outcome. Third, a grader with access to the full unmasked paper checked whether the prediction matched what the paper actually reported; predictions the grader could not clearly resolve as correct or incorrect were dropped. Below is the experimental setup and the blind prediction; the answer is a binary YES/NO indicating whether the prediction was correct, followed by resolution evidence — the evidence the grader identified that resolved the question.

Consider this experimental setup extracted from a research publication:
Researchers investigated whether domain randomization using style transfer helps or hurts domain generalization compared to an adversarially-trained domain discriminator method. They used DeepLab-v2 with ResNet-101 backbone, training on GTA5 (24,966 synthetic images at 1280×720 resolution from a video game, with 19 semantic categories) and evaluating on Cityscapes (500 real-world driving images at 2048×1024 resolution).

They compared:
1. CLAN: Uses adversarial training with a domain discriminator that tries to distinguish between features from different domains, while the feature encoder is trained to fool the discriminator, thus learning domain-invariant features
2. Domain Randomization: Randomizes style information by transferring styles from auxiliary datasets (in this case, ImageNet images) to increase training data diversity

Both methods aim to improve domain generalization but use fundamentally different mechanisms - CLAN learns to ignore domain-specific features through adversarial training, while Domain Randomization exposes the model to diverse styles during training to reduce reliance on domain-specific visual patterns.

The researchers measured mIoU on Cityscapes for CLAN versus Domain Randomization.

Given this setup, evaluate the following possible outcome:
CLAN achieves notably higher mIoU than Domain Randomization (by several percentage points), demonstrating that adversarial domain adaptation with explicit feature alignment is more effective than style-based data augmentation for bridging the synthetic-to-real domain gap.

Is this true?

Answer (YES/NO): NO